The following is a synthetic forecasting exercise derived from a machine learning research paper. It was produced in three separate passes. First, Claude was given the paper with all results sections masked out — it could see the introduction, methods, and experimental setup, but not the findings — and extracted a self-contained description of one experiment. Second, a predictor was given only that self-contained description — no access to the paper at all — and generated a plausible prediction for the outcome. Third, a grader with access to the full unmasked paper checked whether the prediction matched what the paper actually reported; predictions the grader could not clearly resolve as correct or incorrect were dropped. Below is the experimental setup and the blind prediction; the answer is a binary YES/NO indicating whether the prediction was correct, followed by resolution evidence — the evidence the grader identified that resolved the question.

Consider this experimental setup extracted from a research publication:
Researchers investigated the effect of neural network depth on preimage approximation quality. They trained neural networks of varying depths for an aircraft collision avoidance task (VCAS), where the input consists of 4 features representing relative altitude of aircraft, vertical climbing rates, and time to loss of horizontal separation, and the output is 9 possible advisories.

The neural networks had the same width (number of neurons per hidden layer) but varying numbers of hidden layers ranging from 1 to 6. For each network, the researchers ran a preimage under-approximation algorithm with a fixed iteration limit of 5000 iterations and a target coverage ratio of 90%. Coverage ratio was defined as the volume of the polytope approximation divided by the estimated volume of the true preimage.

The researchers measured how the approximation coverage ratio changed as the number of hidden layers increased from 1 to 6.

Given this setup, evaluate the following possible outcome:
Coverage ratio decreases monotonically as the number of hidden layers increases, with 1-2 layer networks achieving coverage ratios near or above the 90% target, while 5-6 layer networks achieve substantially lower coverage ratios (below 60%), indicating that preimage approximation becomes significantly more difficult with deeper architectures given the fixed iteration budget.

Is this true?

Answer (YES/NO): NO